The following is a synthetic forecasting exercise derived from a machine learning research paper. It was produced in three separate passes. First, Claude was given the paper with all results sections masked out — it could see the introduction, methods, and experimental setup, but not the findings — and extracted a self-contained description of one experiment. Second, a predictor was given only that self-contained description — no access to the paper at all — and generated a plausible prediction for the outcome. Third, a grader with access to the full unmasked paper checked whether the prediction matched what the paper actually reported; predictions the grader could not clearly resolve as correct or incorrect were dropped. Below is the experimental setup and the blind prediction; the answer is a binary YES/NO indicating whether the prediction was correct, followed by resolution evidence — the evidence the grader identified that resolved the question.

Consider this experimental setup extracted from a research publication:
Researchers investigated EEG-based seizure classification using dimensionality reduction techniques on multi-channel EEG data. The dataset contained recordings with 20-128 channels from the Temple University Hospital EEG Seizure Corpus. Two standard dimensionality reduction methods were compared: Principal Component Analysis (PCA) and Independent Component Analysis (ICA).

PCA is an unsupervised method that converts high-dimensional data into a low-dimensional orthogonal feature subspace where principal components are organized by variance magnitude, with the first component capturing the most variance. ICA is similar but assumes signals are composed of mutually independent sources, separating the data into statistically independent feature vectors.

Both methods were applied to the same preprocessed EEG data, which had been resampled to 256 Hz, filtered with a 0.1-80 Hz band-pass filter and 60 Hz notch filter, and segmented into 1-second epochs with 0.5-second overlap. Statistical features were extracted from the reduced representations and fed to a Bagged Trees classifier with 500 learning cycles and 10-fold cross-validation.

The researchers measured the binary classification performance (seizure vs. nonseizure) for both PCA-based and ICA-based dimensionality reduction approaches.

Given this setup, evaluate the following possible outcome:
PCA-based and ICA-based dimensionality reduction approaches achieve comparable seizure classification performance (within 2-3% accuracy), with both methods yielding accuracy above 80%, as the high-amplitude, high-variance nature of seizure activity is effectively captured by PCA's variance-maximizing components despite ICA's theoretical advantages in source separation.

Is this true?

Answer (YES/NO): NO